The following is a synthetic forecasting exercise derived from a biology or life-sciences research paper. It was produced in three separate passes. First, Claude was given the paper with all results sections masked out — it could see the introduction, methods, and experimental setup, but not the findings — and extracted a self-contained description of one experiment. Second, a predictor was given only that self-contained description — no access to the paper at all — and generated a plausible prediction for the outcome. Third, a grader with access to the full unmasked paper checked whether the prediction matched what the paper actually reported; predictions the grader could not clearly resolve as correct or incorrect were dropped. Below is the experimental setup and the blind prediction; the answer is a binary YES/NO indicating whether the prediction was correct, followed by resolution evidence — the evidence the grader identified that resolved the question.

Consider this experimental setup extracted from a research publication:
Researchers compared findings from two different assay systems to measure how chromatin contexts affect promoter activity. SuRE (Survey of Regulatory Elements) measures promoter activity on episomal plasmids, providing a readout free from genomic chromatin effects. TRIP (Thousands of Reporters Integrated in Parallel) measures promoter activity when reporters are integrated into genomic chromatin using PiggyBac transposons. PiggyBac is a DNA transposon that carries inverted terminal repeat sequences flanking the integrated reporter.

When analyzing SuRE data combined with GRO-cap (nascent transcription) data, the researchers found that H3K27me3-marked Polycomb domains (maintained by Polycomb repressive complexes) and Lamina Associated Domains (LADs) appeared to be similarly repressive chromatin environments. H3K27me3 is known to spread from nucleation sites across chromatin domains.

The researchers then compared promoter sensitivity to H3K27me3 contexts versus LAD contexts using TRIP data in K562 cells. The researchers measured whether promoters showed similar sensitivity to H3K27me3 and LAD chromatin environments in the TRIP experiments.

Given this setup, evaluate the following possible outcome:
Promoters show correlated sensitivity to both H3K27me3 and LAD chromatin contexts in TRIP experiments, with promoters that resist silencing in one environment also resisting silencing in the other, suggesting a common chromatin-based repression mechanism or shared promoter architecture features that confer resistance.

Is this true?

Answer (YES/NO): YES